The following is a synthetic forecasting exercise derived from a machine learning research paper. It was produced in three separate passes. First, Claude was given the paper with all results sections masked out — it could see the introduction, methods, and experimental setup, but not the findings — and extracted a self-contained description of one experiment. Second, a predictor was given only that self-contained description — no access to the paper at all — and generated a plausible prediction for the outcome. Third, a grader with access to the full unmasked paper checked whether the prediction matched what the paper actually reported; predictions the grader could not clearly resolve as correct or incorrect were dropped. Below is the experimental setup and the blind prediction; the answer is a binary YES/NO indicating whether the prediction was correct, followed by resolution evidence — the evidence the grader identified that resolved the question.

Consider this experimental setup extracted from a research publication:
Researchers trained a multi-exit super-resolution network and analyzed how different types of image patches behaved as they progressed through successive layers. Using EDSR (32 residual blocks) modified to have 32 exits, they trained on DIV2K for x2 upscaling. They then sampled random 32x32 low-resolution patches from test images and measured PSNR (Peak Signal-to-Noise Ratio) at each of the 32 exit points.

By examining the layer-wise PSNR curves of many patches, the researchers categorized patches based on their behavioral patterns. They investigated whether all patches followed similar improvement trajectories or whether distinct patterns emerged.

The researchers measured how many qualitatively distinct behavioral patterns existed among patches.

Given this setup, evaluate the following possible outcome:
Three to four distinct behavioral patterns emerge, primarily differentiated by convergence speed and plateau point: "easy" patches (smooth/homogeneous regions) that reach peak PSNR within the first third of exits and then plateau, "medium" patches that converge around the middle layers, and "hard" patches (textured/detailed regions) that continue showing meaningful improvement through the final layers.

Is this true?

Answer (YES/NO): NO